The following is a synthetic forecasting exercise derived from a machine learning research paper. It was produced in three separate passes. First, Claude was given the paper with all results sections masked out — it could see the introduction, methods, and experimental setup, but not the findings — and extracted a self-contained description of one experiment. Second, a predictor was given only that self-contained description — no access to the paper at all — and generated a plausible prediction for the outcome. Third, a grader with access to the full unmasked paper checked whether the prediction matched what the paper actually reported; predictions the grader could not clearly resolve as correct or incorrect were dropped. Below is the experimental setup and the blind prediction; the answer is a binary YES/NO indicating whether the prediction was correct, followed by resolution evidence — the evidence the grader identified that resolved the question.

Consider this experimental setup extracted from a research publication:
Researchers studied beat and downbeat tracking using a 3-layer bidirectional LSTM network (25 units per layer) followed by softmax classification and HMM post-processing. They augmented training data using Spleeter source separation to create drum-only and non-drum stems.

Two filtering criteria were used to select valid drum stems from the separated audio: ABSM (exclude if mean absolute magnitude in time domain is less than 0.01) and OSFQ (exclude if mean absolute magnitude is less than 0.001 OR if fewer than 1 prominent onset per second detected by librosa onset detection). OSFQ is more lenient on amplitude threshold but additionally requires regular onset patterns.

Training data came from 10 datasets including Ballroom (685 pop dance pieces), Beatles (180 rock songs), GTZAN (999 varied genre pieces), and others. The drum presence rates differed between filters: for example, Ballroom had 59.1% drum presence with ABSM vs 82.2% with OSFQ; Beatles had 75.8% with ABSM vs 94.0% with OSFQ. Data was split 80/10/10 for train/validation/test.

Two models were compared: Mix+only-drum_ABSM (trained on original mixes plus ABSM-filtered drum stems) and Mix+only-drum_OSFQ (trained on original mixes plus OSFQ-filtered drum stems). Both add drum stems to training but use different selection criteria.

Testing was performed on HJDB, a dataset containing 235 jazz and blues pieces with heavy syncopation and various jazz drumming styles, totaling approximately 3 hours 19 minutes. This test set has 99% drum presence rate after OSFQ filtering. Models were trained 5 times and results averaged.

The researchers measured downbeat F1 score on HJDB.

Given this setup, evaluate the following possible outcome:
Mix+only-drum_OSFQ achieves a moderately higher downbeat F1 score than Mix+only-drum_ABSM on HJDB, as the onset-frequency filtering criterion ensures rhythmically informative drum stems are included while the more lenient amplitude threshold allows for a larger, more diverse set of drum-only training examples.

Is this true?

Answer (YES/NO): YES